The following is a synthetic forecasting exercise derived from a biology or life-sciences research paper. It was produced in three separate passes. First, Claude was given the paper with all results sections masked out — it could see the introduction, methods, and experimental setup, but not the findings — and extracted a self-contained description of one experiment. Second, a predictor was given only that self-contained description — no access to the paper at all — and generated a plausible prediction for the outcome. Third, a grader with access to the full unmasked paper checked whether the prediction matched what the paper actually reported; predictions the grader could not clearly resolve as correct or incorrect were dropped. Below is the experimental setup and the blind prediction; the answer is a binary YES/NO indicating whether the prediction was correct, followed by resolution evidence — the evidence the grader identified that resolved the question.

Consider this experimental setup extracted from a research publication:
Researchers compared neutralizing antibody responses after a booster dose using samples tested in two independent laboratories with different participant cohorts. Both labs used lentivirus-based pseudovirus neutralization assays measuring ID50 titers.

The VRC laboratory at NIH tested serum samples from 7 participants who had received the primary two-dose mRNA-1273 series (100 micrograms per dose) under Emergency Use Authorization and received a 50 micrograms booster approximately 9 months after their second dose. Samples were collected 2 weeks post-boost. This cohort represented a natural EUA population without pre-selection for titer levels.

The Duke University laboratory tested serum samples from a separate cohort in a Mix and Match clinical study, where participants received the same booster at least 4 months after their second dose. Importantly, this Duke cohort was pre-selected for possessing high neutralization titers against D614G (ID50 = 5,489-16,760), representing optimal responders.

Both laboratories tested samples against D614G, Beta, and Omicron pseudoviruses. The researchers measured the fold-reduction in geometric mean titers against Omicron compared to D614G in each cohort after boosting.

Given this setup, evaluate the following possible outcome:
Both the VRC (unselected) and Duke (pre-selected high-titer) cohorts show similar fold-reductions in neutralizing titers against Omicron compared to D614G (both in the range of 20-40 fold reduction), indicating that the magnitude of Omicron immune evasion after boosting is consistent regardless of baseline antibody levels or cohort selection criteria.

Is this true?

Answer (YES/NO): NO